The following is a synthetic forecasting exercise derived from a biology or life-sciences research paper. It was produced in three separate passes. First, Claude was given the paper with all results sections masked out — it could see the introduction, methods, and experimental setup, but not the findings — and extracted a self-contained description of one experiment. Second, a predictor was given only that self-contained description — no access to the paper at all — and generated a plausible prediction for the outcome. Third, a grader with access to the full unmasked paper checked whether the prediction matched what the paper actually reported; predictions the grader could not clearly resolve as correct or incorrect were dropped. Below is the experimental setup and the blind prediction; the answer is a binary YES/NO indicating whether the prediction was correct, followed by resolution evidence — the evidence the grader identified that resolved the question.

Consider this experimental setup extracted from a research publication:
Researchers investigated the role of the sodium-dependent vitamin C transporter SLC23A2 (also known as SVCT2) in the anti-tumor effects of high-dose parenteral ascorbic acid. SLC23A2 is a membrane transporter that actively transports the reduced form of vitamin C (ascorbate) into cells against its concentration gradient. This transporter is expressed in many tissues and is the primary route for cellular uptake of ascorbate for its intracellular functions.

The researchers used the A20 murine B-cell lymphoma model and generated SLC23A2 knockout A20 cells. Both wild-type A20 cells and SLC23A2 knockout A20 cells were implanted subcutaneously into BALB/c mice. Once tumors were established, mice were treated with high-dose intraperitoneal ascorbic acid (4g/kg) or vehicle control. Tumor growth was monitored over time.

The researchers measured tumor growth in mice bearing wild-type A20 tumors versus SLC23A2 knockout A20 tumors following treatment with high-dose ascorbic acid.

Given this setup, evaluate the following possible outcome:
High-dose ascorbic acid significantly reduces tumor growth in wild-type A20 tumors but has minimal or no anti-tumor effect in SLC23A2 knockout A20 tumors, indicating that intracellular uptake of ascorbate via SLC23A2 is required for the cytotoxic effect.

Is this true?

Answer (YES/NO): YES